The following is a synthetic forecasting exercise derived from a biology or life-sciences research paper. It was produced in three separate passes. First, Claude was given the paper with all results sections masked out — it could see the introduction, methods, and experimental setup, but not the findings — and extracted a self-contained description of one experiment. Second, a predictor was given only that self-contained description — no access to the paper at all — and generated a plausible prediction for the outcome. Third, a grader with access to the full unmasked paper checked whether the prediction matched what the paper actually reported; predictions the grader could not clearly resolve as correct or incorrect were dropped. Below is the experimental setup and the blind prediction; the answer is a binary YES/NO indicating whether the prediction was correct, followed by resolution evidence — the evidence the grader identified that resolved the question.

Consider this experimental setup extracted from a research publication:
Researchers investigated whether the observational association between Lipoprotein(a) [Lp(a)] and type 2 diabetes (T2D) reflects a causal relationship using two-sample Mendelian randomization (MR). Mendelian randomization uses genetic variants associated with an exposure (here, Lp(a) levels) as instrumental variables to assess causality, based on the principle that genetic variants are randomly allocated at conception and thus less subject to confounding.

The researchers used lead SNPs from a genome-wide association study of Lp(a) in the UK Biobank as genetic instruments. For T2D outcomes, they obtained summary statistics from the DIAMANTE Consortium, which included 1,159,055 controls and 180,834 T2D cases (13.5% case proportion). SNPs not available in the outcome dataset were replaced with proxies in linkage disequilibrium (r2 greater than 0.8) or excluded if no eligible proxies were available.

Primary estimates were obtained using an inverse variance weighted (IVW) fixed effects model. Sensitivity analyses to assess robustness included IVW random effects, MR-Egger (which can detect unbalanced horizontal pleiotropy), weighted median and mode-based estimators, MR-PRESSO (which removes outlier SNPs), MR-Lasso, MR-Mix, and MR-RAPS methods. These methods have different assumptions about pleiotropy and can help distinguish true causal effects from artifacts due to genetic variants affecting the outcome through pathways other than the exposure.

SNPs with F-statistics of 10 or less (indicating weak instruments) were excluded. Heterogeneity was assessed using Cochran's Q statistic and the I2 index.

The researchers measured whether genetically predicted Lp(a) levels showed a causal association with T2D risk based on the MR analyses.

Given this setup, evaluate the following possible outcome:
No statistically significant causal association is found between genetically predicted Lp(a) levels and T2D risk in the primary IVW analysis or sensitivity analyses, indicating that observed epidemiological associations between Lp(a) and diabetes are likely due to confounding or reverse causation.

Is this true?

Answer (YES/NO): YES